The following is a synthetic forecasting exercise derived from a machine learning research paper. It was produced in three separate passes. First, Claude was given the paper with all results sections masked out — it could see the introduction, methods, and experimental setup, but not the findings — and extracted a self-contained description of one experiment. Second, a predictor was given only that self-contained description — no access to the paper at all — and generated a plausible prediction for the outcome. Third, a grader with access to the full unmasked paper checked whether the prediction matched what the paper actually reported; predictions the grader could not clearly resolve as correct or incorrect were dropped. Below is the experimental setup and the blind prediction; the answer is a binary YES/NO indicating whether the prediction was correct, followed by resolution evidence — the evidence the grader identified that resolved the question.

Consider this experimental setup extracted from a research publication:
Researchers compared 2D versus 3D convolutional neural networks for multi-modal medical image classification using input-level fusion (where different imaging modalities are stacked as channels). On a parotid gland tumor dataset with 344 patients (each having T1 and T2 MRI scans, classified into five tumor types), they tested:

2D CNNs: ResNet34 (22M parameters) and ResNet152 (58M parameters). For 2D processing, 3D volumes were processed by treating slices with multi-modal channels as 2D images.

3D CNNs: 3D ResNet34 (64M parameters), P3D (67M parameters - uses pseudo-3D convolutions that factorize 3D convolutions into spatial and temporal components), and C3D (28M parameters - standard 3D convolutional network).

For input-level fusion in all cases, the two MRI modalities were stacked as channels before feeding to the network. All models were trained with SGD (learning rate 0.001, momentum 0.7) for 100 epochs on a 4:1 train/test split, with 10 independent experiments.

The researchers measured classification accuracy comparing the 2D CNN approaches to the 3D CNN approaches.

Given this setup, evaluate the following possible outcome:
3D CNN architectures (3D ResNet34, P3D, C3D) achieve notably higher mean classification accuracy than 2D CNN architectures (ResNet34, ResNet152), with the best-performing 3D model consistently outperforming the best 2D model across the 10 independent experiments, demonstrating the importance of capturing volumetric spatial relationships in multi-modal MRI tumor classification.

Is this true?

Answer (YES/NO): NO